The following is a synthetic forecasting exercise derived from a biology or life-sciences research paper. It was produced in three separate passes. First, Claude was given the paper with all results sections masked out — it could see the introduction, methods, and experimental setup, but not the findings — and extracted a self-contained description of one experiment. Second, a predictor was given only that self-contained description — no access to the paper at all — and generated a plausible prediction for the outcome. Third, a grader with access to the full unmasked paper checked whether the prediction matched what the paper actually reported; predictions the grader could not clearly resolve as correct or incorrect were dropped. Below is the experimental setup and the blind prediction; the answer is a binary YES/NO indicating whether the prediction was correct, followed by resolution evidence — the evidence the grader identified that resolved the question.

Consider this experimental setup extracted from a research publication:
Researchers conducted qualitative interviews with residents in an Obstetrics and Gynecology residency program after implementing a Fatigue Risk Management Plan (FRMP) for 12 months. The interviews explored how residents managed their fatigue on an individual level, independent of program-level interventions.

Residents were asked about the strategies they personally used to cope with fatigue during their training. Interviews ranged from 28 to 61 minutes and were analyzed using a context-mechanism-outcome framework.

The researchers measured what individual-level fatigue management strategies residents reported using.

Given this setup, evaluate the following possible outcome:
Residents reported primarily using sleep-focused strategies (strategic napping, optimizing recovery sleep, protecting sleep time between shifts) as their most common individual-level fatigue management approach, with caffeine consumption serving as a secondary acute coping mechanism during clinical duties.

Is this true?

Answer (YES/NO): NO